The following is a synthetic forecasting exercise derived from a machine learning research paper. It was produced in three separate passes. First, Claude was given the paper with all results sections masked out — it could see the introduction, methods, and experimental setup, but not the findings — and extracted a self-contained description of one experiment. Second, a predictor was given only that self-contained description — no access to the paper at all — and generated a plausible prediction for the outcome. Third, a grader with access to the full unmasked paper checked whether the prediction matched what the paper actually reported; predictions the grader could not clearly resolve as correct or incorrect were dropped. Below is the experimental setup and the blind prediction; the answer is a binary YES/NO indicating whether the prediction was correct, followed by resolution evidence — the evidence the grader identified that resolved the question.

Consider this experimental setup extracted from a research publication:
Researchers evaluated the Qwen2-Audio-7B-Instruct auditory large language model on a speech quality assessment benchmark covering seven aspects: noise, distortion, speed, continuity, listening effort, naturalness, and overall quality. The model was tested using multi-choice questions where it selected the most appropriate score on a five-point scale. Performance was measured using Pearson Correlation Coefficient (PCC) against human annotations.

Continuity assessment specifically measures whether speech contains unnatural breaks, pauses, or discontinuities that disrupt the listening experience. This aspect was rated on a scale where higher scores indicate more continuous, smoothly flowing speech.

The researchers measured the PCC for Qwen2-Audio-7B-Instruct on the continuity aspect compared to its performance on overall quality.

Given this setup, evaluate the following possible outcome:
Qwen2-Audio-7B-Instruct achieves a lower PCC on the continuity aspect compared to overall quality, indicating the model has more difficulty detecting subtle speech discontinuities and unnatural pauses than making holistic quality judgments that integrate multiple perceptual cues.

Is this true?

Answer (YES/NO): NO